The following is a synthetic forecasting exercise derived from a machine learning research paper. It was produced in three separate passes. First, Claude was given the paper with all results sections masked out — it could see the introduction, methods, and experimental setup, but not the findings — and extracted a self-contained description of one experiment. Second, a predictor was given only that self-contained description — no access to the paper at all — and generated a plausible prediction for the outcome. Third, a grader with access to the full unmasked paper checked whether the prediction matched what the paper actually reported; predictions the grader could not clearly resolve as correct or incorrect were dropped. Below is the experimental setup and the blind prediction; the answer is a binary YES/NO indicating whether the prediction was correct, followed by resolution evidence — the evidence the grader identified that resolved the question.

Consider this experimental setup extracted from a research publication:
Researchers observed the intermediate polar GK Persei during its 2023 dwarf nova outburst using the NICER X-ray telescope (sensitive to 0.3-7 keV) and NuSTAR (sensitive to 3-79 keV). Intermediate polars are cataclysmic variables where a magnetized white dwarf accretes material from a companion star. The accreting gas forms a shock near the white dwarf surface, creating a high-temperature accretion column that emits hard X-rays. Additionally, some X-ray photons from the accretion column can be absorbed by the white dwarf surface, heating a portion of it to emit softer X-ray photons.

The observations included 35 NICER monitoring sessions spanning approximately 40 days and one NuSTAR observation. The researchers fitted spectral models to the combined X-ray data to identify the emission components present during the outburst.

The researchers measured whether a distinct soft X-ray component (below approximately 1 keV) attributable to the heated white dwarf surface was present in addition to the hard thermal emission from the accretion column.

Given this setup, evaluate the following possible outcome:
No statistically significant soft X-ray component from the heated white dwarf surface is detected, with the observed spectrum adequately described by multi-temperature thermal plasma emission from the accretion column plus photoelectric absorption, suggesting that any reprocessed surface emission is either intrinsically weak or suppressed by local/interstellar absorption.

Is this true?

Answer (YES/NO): NO